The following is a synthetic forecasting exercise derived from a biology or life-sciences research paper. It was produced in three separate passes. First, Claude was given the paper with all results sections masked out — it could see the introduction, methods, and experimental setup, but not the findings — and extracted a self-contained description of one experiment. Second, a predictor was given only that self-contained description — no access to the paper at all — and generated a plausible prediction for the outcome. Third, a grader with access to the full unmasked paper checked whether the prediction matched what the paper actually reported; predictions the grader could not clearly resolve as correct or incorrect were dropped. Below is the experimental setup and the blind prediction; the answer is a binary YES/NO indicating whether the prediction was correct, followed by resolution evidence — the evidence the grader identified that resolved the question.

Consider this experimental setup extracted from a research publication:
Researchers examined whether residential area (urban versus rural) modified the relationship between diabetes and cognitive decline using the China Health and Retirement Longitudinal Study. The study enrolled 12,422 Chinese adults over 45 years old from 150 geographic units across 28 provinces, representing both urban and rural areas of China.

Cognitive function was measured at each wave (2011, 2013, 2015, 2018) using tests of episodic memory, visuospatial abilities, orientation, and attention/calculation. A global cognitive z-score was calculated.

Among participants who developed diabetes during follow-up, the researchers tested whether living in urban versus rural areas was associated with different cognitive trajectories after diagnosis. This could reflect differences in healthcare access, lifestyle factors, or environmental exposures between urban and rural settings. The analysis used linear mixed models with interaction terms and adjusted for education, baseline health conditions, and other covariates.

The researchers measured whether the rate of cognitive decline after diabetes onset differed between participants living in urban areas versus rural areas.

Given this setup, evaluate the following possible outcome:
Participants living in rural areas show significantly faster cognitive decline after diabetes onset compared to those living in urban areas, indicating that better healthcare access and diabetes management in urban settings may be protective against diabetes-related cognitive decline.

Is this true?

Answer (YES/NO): NO